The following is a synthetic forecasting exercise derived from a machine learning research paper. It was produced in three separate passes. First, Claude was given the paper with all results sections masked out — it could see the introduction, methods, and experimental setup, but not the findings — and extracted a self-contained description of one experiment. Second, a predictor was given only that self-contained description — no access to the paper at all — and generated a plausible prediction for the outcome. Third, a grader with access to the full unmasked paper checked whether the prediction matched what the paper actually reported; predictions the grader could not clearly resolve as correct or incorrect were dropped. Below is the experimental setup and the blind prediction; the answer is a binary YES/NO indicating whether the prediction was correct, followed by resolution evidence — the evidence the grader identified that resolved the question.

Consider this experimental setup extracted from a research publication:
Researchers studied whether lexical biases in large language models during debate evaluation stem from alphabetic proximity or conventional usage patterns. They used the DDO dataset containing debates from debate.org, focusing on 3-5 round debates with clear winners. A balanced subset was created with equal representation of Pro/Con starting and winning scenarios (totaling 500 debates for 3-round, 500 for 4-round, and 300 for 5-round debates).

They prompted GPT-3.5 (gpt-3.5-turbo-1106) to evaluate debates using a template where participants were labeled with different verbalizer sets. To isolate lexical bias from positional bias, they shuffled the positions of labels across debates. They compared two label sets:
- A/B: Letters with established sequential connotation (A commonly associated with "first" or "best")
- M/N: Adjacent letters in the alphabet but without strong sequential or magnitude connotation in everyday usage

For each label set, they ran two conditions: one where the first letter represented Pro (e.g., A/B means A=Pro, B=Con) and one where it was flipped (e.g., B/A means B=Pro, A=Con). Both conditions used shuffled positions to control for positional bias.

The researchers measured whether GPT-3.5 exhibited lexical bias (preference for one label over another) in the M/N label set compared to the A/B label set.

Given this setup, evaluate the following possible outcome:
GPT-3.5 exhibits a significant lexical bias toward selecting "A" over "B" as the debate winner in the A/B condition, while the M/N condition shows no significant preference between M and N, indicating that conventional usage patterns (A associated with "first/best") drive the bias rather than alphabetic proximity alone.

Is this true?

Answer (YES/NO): NO